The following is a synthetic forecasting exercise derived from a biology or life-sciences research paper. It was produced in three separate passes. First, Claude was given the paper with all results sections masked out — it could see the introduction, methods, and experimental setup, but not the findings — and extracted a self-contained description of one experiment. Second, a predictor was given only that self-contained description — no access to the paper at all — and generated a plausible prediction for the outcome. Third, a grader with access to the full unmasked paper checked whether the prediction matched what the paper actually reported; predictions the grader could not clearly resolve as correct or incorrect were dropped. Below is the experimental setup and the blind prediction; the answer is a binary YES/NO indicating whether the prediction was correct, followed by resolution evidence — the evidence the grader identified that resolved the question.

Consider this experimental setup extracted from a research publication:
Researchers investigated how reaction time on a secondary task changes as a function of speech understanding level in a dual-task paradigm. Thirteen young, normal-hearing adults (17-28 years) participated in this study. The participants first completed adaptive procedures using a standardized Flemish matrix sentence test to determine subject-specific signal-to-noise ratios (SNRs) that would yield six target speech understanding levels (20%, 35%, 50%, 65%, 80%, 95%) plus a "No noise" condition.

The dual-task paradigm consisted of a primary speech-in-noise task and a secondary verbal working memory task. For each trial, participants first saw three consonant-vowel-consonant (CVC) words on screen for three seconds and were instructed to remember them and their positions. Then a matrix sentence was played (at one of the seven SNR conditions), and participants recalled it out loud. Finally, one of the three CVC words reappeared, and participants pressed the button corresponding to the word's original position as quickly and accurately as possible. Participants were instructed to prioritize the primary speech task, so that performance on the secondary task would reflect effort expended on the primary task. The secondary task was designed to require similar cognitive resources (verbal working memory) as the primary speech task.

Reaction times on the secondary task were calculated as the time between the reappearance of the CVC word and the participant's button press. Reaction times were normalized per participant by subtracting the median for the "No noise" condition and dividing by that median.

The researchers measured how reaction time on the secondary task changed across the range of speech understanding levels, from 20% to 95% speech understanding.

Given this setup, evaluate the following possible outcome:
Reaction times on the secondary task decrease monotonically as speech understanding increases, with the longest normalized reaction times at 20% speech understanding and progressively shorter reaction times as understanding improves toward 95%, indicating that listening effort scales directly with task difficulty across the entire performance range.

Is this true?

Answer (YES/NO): NO